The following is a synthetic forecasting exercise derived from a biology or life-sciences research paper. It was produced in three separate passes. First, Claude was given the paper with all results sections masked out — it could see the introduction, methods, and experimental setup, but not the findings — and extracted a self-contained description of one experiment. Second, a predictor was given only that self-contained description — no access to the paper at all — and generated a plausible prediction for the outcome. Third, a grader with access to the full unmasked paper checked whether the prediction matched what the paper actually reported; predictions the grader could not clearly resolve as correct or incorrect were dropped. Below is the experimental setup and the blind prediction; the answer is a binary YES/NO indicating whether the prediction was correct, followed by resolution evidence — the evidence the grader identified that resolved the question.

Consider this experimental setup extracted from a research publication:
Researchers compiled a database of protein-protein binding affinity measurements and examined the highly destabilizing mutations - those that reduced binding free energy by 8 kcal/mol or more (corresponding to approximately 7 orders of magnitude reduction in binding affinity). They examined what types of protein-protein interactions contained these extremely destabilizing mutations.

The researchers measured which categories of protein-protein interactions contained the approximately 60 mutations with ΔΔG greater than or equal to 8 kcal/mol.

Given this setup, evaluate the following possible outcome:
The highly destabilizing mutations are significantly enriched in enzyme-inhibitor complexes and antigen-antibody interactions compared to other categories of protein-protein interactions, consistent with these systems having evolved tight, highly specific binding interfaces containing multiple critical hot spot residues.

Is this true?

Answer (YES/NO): NO